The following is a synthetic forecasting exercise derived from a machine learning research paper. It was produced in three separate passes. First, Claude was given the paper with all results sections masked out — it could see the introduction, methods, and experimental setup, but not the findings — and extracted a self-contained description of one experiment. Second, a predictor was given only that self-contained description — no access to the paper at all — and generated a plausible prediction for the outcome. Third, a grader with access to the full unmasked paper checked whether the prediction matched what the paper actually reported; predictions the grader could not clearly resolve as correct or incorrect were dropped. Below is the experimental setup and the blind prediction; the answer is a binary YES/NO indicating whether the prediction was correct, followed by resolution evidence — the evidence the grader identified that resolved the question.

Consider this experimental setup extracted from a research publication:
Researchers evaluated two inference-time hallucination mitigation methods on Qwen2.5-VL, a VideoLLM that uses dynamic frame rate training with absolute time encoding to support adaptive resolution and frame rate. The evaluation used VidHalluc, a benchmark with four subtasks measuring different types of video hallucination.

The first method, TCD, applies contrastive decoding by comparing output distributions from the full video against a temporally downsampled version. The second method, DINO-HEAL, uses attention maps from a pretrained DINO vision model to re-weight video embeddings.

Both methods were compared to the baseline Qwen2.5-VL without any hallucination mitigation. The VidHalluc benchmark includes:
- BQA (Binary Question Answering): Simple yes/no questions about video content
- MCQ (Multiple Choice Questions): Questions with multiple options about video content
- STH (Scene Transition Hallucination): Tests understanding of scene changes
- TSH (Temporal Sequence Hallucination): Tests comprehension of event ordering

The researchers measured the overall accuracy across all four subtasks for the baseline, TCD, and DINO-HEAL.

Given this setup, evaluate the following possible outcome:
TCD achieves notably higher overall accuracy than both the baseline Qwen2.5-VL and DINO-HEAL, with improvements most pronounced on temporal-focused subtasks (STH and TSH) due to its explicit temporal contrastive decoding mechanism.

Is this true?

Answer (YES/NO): NO